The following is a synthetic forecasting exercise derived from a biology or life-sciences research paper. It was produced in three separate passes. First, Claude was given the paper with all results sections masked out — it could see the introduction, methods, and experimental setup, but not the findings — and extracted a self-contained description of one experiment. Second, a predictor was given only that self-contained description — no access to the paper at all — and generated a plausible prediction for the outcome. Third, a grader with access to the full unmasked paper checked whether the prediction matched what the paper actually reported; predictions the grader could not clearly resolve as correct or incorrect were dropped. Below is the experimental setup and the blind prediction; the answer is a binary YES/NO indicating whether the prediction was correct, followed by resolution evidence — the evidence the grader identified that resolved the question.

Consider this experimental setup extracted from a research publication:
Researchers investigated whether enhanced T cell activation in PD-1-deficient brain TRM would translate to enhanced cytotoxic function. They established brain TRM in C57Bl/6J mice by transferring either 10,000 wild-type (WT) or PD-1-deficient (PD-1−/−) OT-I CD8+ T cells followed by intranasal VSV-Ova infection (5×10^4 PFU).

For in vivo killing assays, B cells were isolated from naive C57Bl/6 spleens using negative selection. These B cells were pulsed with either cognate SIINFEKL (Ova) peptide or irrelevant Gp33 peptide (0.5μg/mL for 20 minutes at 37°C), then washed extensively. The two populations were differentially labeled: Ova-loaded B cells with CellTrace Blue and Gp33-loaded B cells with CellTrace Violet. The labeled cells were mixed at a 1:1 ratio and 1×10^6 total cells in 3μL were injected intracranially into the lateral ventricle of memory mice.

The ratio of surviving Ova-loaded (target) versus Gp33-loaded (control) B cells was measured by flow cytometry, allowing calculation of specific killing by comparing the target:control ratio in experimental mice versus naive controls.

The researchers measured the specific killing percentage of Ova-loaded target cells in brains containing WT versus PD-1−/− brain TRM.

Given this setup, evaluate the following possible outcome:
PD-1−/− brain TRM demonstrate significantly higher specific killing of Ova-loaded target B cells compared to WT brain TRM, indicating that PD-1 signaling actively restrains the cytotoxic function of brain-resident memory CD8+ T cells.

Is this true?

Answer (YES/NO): NO